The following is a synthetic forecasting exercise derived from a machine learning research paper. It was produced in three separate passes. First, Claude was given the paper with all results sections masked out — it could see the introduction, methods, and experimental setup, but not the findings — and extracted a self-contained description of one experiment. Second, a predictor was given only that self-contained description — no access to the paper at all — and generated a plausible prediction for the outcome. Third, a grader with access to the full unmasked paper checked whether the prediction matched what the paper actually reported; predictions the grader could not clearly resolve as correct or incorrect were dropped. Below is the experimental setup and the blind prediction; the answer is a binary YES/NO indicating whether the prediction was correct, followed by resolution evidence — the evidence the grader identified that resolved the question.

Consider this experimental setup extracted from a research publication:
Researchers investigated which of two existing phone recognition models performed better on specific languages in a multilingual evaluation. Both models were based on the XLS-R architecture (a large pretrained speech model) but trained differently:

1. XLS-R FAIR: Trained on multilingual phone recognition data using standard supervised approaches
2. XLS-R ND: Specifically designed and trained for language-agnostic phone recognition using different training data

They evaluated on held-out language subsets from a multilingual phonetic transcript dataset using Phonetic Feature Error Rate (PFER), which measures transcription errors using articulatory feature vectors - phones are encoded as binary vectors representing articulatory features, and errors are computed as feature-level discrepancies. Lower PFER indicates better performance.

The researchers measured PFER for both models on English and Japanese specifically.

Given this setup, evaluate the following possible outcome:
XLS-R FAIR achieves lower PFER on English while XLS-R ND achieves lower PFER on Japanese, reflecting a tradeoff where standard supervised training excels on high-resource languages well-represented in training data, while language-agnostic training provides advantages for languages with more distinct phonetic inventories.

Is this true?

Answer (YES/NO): YES